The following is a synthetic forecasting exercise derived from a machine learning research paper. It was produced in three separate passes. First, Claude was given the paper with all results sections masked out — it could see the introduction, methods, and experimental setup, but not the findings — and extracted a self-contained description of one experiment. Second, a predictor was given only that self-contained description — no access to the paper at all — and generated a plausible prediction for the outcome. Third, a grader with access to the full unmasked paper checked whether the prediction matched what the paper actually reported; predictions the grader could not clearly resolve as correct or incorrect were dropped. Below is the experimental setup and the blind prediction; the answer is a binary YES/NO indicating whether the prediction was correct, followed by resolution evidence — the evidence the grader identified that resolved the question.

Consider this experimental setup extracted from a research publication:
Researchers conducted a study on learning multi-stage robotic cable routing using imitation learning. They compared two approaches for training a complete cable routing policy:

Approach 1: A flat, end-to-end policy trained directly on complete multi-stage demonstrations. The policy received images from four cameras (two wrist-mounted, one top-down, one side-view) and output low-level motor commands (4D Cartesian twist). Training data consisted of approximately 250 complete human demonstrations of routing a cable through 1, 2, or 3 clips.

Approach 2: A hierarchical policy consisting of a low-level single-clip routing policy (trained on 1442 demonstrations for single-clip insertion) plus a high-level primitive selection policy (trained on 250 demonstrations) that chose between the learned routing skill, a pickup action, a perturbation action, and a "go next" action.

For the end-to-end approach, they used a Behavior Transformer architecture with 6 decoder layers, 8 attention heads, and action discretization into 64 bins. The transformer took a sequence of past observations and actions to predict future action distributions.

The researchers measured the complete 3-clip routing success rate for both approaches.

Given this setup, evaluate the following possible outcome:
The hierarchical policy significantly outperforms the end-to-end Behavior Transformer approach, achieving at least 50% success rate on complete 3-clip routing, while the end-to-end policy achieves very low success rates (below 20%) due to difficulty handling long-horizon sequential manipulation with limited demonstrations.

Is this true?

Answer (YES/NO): YES